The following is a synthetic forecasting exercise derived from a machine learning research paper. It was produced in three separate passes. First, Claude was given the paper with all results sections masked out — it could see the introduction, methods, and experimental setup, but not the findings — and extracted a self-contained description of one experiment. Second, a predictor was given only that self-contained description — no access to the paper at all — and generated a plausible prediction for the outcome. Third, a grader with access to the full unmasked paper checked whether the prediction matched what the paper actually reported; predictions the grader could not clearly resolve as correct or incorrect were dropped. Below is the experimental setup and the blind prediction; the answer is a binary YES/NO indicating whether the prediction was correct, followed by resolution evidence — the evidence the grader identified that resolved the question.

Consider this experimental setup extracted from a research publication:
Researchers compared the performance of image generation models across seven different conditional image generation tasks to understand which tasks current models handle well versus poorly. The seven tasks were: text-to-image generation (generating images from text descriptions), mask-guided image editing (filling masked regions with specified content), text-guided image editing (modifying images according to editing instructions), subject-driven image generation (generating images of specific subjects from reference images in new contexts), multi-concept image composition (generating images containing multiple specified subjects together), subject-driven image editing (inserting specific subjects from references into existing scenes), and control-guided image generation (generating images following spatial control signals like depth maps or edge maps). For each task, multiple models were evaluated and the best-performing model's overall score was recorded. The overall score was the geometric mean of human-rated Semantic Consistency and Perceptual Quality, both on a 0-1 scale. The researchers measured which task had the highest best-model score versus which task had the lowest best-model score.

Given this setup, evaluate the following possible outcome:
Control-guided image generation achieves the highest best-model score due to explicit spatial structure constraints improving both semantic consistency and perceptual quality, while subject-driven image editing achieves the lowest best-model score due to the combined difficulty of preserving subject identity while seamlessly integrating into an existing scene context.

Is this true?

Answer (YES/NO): NO